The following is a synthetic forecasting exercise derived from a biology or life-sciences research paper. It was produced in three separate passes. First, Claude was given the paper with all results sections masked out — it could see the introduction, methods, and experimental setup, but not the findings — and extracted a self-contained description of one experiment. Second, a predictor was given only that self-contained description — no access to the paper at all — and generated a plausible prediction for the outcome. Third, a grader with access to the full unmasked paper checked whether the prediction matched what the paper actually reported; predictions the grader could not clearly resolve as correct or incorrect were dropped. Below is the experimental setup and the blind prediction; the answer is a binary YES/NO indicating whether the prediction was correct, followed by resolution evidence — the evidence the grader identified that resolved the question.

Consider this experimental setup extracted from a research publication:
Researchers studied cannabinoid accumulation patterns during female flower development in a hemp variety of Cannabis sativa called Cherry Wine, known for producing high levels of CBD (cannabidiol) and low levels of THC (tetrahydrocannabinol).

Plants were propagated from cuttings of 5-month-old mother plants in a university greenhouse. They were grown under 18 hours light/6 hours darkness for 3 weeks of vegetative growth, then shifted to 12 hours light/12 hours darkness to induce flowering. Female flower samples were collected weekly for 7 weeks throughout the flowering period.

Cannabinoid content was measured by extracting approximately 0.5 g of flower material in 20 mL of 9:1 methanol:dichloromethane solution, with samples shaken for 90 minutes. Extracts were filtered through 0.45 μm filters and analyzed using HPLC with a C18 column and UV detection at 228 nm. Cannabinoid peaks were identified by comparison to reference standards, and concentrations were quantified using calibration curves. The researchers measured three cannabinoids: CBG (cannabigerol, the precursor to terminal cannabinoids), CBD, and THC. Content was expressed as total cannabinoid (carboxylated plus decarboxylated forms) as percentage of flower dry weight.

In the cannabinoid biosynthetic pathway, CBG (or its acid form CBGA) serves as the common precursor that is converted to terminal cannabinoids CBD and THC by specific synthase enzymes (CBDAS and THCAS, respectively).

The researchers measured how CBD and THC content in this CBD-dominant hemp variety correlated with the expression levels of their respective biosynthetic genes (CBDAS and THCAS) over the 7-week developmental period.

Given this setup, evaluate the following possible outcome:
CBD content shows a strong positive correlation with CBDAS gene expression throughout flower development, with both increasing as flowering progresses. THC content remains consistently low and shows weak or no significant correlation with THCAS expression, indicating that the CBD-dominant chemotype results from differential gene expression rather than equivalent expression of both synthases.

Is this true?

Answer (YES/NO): NO